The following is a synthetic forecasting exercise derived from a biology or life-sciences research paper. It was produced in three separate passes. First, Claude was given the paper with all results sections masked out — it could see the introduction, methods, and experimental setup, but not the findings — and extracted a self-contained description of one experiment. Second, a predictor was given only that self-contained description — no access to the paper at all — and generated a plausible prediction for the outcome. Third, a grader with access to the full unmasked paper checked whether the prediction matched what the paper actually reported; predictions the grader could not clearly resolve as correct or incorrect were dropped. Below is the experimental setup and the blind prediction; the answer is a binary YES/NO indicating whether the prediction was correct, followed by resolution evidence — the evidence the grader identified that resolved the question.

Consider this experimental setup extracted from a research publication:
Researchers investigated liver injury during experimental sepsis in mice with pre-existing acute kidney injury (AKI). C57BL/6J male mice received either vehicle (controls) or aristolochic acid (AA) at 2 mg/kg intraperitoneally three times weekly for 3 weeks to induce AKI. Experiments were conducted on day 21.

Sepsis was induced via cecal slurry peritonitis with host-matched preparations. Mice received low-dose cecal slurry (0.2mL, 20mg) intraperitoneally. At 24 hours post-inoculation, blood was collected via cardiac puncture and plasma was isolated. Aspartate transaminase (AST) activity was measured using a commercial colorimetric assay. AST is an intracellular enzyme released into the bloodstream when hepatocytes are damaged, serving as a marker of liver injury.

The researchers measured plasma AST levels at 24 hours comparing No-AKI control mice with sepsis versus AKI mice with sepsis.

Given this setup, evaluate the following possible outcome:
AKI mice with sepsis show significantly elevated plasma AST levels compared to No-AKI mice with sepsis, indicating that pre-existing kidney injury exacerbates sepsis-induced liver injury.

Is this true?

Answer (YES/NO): YES